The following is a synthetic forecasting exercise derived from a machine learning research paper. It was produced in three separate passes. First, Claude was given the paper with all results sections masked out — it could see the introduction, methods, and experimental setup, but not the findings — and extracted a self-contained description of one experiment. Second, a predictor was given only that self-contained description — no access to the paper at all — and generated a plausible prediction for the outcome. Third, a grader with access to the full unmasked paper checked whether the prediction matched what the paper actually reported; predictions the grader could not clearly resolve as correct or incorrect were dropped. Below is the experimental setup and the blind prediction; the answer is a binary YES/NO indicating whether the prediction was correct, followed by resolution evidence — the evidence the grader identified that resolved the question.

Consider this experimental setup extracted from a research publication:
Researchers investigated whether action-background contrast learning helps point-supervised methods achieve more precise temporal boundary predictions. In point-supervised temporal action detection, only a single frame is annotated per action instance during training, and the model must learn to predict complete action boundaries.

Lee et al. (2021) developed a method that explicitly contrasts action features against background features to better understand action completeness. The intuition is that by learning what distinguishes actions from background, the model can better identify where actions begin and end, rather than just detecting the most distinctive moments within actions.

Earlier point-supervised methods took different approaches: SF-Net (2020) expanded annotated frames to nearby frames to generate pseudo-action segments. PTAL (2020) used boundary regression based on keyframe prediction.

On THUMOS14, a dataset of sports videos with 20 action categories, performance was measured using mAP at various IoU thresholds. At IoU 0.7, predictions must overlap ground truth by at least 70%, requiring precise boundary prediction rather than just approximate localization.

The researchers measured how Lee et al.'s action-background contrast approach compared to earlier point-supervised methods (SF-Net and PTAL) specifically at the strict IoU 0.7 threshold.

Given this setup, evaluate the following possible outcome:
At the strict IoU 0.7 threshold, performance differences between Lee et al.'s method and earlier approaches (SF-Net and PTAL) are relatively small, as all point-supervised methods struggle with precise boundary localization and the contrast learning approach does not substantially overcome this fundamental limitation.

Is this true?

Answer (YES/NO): NO